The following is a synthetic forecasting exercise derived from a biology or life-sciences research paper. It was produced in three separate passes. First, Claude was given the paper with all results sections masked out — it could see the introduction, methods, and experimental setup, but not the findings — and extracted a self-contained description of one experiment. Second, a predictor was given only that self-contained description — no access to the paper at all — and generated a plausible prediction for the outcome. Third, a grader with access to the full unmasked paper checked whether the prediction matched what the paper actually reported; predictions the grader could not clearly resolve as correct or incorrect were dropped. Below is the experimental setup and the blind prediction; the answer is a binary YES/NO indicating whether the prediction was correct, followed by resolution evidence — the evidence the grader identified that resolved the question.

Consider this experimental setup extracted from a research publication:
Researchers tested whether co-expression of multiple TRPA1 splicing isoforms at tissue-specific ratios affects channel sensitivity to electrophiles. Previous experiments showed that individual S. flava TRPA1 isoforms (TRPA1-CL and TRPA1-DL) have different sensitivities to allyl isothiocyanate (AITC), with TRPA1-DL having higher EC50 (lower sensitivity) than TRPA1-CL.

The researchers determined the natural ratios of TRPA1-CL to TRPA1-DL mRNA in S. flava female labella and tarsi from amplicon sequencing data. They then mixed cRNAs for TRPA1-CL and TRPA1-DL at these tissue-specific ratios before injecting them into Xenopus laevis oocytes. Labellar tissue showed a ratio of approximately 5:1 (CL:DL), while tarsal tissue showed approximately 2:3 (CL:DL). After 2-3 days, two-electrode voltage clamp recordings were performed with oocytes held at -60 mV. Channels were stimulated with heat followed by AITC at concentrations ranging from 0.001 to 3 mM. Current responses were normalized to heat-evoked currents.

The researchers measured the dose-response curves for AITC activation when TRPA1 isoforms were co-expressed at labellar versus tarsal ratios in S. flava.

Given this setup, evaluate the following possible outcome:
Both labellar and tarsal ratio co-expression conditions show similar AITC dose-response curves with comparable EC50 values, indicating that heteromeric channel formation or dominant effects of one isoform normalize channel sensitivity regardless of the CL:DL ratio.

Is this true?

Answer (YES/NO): NO